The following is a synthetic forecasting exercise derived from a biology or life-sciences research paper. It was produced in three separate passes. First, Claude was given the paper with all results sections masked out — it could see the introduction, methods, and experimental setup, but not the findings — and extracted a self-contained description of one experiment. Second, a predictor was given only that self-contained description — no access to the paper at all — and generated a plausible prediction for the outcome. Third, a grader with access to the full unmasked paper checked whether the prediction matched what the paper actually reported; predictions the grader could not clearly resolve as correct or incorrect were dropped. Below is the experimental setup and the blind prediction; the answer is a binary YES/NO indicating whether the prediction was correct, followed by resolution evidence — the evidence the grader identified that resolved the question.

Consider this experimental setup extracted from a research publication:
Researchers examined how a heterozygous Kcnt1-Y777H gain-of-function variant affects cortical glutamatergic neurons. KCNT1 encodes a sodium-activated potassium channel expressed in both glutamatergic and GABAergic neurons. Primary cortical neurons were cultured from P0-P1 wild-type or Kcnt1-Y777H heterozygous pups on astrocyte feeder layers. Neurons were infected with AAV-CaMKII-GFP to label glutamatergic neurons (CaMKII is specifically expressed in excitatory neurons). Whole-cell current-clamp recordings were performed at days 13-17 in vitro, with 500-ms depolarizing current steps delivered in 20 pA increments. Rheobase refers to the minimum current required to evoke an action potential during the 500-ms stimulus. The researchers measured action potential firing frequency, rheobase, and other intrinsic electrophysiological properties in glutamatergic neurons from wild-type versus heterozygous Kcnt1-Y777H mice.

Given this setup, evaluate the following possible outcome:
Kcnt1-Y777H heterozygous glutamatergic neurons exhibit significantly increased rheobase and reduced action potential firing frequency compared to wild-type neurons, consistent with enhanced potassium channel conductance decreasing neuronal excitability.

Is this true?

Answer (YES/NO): NO